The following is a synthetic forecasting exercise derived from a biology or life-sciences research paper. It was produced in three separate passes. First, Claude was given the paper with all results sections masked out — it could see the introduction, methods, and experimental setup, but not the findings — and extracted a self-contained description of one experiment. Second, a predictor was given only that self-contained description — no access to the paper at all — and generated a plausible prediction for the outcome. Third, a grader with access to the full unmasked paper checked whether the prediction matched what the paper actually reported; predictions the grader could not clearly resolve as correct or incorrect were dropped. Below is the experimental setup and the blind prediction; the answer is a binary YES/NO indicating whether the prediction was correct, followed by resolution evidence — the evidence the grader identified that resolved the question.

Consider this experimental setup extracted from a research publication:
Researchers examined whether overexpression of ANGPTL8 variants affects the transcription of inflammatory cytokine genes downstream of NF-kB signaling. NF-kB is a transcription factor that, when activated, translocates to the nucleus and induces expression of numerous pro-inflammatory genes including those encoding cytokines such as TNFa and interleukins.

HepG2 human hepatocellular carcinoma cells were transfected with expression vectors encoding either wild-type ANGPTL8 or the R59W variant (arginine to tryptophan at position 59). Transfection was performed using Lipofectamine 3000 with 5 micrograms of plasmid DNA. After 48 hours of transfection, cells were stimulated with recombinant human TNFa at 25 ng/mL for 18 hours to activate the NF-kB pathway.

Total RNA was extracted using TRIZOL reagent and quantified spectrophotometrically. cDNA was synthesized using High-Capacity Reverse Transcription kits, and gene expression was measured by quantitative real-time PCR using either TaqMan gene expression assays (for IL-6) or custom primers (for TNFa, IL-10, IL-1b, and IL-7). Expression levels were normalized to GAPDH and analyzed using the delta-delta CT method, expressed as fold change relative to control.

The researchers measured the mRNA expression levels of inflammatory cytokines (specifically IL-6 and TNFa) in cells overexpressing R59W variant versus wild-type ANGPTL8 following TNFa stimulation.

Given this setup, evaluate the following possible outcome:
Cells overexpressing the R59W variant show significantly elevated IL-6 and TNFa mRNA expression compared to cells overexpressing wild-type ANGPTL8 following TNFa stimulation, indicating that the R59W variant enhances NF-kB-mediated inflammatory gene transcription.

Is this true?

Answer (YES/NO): YES